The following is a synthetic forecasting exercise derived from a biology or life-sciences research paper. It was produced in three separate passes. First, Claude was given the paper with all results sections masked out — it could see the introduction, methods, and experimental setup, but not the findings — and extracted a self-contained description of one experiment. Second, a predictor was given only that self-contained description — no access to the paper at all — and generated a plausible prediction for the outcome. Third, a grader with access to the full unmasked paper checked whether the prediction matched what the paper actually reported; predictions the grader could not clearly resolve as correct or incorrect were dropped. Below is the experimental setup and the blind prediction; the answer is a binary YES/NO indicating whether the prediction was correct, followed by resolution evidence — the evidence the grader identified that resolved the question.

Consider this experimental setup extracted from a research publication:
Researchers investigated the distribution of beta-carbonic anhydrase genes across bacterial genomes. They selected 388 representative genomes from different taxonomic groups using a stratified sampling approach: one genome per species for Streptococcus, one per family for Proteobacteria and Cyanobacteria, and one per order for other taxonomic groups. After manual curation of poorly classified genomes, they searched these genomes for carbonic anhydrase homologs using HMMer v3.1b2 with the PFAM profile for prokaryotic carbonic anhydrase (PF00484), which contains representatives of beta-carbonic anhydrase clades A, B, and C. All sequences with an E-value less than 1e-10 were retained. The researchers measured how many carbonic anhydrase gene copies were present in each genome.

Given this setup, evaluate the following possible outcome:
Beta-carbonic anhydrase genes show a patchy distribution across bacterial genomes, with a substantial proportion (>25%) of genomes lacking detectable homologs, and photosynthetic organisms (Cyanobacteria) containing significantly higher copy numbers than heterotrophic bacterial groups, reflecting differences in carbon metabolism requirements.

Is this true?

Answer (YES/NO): NO